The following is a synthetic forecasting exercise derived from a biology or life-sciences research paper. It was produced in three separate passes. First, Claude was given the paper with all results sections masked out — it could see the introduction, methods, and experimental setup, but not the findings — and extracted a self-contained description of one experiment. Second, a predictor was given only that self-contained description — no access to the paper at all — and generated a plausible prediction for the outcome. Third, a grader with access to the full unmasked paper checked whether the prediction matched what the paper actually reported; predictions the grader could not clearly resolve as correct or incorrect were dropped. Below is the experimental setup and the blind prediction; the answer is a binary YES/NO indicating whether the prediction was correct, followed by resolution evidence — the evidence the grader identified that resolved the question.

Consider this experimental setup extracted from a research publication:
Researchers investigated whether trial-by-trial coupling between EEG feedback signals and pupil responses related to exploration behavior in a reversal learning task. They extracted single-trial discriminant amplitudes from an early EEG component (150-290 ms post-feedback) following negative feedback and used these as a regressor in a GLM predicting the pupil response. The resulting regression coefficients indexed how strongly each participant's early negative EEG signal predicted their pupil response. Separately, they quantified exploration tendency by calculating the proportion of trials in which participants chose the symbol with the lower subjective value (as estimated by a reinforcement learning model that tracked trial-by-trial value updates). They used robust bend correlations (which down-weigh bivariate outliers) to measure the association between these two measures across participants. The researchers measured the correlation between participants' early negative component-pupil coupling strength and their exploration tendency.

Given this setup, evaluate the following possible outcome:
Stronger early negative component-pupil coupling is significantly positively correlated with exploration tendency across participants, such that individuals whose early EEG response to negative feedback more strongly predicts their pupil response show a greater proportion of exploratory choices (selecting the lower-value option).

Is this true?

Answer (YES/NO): NO